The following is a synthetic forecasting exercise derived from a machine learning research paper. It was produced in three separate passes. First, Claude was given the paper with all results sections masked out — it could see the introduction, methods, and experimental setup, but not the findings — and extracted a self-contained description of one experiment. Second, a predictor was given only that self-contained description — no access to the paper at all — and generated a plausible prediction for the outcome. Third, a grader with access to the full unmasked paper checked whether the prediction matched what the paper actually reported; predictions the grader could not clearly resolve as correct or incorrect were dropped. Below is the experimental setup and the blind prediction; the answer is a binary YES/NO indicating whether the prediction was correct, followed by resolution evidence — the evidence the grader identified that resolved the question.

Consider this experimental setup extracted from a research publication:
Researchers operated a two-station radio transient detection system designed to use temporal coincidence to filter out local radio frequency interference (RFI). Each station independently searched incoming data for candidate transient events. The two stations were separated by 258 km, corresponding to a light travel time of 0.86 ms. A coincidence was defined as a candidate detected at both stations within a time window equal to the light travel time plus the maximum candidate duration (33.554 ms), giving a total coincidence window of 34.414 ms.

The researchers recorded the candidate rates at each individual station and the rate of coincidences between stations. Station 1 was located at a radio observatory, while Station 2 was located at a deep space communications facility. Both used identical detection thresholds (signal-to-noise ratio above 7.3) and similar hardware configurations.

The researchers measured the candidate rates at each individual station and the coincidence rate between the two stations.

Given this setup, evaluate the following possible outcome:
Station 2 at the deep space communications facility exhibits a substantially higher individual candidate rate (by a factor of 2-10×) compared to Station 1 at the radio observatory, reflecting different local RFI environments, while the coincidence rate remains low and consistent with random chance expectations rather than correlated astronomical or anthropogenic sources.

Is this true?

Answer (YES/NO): YES